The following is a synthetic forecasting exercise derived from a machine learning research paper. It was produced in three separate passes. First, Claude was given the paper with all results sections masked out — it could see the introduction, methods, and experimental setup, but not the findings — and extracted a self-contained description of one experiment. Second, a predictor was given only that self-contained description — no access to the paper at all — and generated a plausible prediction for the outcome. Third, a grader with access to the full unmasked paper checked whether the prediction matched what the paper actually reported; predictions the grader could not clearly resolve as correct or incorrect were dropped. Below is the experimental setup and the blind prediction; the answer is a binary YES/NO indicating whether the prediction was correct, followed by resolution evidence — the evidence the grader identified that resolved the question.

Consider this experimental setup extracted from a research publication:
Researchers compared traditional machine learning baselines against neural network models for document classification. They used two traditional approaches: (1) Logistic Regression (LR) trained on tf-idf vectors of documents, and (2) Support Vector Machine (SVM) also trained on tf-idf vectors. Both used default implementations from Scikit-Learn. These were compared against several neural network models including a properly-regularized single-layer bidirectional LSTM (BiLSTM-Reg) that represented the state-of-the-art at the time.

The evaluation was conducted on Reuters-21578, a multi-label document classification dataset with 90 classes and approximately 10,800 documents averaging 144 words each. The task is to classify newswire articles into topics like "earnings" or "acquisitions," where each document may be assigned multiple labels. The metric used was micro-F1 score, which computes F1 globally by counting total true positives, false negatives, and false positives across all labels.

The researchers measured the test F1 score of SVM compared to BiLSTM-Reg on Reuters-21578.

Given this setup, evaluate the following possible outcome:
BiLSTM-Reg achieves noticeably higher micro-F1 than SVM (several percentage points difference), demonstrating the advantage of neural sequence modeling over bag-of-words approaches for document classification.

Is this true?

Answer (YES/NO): NO